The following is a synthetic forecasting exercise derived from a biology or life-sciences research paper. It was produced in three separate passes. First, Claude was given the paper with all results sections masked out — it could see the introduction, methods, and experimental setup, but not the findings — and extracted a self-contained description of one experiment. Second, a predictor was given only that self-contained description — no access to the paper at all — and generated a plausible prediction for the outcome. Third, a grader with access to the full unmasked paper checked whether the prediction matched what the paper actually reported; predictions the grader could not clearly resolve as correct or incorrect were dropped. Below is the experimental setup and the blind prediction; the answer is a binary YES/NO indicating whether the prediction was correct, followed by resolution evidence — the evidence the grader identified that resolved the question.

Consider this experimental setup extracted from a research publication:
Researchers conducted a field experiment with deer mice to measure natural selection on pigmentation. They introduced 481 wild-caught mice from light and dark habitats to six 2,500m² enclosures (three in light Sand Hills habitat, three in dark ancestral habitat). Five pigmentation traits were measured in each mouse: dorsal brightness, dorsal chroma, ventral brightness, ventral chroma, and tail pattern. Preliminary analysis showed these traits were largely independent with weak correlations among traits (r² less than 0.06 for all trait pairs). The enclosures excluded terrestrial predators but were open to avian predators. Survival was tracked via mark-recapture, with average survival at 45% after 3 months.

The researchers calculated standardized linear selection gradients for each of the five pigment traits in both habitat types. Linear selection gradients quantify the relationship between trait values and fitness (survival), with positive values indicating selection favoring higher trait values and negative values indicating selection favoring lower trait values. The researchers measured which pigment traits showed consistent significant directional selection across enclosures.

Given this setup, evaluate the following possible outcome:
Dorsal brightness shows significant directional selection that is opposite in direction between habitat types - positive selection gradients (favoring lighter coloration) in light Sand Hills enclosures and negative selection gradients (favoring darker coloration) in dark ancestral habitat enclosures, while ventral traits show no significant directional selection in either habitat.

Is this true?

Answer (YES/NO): YES